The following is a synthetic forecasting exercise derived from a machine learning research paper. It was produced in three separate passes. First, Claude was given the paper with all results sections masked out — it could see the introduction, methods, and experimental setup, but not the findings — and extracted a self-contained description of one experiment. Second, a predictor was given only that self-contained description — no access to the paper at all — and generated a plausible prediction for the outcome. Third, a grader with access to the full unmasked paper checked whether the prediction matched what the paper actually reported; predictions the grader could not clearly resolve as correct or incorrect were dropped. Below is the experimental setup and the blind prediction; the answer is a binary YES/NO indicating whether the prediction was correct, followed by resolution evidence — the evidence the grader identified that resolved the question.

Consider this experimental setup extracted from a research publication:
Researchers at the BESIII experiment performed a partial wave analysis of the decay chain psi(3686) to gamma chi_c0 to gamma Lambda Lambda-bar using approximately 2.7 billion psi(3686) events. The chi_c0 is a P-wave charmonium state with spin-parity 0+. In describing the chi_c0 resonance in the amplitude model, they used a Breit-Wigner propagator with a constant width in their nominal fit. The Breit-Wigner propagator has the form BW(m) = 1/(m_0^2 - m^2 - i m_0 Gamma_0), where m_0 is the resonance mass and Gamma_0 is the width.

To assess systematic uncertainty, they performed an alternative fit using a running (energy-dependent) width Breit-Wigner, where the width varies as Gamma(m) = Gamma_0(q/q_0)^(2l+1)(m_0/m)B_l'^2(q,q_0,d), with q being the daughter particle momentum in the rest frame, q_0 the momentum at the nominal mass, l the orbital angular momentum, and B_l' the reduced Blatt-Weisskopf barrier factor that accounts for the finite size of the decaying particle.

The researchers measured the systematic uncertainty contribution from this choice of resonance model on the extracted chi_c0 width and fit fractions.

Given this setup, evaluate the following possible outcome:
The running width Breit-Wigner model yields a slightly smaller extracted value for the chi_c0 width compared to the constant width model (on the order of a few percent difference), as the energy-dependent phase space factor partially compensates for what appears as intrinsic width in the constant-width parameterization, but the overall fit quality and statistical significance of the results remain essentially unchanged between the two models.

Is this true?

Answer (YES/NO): NO